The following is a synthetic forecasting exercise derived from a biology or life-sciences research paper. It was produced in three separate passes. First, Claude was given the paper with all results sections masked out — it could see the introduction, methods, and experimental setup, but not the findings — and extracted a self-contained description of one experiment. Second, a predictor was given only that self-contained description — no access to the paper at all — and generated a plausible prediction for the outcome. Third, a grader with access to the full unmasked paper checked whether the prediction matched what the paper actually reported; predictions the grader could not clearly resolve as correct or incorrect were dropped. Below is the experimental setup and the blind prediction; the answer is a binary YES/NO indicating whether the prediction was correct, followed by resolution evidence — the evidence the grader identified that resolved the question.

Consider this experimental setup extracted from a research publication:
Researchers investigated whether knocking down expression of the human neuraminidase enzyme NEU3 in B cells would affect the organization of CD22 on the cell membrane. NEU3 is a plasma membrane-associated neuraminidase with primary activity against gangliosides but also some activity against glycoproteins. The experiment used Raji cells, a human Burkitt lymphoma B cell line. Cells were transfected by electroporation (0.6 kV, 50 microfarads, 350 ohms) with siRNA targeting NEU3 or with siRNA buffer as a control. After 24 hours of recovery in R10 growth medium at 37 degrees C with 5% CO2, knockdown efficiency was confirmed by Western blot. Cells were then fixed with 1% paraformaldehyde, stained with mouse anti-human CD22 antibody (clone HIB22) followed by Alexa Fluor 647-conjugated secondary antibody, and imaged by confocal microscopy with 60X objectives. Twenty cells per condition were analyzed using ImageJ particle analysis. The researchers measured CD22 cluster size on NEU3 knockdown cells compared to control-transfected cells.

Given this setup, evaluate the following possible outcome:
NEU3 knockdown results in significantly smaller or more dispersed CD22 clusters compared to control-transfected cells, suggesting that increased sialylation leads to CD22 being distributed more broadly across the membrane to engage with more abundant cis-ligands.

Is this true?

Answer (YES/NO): YES